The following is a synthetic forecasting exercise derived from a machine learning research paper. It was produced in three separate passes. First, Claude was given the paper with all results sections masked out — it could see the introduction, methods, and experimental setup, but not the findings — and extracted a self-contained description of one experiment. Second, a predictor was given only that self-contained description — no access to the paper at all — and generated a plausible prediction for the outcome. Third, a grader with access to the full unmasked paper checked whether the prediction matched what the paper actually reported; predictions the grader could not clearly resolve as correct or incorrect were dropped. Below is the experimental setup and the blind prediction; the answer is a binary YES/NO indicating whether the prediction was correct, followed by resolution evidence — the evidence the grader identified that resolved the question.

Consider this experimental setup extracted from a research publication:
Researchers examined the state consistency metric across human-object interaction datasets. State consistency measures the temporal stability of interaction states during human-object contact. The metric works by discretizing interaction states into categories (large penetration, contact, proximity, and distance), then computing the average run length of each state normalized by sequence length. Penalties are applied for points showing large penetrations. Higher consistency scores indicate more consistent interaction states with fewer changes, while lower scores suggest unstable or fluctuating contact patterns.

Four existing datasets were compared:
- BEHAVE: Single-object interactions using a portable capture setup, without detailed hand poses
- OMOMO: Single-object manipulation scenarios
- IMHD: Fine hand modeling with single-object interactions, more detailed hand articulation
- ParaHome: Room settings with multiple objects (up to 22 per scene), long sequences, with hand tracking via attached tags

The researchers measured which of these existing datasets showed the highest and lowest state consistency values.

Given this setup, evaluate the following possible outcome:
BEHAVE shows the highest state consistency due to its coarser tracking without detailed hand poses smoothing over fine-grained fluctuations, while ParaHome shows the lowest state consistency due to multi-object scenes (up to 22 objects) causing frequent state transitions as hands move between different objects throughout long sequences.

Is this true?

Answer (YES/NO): NO